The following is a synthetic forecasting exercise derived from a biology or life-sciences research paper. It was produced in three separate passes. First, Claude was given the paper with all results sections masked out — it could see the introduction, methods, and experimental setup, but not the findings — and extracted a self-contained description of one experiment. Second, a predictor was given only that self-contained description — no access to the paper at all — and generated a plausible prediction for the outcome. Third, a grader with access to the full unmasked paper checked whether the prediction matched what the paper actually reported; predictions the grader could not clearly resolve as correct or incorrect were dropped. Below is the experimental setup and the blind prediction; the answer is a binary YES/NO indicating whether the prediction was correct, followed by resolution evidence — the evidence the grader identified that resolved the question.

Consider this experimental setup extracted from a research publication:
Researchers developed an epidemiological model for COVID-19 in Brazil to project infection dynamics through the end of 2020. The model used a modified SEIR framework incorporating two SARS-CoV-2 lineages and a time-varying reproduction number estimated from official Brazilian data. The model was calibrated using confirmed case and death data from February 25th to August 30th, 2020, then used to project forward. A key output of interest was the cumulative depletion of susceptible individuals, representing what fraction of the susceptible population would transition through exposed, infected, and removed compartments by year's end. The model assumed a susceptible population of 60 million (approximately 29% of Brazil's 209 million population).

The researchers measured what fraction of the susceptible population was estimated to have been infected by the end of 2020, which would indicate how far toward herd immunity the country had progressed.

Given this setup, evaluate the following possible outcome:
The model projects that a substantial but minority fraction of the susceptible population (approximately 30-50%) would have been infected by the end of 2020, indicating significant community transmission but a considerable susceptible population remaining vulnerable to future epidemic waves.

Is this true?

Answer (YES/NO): NO